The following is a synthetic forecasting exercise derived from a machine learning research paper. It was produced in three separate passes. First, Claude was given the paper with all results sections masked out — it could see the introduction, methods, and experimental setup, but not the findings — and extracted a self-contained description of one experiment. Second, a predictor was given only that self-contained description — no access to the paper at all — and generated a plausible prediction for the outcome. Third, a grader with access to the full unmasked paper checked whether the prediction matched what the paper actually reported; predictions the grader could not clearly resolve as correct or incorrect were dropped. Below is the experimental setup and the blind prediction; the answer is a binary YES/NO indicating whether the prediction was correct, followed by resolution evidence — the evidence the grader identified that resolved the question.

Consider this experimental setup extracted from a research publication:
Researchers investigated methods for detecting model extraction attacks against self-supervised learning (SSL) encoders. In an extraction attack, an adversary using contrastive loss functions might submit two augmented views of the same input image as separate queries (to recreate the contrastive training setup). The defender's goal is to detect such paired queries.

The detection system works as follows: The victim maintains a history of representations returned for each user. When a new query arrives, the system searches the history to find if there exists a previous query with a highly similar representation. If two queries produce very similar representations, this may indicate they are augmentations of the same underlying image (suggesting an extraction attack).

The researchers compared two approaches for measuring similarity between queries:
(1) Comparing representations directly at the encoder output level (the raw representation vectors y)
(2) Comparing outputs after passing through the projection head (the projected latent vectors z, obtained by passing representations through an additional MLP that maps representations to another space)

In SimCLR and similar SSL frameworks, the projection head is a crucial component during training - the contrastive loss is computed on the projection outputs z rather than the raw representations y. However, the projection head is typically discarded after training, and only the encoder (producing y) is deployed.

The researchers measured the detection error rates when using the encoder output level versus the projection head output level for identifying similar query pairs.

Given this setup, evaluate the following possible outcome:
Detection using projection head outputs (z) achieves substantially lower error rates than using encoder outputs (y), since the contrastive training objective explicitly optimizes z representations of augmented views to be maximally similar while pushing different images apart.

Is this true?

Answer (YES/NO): NO